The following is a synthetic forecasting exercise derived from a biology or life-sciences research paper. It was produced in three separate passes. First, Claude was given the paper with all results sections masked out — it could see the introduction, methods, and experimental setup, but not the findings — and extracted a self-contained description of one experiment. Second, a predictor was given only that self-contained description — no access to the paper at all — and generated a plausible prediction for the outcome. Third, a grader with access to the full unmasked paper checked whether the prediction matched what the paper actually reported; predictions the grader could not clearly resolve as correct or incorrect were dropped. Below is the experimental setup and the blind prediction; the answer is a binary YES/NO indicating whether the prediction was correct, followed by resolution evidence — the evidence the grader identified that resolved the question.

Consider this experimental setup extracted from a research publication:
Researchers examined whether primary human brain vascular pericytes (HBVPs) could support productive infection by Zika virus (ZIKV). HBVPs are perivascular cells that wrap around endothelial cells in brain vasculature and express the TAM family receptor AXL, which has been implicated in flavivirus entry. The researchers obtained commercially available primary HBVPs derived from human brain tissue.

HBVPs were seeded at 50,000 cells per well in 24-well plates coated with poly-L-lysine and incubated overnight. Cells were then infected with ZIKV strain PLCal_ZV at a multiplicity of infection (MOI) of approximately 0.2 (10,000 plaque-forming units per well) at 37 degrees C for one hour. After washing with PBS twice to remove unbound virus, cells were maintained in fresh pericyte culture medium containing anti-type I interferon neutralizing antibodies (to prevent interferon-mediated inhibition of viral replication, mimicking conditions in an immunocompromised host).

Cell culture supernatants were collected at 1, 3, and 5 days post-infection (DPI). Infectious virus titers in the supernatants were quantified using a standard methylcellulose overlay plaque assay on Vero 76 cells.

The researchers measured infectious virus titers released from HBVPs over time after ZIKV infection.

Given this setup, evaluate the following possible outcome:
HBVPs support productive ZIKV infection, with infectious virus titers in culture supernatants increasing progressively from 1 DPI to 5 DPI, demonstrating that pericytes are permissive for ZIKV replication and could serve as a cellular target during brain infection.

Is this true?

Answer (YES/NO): YES